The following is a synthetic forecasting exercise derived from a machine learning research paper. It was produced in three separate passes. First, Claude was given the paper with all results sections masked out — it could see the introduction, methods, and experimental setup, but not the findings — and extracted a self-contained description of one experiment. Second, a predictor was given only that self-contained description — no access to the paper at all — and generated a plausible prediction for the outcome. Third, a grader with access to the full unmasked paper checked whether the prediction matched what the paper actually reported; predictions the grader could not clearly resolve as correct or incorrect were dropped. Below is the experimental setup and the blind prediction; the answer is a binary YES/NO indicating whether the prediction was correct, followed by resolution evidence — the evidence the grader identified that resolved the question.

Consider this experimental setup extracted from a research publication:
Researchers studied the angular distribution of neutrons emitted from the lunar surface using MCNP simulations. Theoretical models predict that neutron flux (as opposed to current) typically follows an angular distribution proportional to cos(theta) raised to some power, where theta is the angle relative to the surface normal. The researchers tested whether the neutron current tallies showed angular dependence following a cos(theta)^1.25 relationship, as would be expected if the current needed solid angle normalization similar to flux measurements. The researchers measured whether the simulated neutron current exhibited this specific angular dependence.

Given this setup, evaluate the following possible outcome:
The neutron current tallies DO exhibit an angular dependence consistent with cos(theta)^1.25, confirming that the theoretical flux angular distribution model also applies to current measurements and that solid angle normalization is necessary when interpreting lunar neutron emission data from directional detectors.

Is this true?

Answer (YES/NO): NO